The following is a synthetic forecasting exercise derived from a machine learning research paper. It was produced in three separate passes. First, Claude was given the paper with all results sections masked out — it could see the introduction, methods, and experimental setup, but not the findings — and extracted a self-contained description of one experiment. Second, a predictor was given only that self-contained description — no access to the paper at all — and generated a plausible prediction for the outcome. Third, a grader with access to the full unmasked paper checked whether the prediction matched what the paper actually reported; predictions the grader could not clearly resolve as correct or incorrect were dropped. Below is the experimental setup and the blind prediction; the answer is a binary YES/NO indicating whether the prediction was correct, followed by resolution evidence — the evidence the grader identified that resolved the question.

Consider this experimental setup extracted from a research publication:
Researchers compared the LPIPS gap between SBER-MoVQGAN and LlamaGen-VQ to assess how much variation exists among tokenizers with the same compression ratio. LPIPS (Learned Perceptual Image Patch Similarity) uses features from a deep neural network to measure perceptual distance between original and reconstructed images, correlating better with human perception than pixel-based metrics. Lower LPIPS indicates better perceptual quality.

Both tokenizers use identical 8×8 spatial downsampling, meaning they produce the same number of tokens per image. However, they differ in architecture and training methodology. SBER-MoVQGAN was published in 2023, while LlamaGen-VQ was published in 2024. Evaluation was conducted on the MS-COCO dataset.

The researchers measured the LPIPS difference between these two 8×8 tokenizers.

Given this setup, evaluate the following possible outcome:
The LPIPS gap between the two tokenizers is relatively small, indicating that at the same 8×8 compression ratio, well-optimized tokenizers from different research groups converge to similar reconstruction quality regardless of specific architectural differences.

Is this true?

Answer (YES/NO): NO